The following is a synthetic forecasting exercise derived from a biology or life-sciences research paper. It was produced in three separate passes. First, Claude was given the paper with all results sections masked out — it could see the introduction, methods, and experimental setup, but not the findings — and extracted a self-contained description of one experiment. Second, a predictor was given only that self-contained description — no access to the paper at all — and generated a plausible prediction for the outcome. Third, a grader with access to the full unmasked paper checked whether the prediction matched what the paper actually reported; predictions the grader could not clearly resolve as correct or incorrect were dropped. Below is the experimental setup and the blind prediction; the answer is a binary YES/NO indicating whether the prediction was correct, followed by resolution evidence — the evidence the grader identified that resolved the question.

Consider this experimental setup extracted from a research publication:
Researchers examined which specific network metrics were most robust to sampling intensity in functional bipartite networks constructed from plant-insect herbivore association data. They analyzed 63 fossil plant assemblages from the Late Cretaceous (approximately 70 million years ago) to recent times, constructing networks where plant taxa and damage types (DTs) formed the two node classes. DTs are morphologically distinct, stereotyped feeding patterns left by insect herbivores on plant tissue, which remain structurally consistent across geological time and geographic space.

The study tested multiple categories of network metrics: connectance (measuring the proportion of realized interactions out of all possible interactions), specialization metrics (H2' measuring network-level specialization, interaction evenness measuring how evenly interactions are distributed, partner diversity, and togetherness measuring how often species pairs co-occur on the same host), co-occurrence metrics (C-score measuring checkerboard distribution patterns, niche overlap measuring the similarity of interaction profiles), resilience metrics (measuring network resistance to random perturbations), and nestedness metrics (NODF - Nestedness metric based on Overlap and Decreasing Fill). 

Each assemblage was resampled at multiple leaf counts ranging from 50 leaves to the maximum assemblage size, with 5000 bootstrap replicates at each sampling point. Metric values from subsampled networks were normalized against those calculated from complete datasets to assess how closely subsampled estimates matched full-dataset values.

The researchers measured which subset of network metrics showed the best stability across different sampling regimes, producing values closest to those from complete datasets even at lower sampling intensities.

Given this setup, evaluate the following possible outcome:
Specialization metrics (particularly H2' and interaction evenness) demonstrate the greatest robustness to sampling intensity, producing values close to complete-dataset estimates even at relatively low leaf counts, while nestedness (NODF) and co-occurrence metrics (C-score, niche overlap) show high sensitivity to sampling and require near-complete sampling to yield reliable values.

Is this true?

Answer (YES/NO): NO